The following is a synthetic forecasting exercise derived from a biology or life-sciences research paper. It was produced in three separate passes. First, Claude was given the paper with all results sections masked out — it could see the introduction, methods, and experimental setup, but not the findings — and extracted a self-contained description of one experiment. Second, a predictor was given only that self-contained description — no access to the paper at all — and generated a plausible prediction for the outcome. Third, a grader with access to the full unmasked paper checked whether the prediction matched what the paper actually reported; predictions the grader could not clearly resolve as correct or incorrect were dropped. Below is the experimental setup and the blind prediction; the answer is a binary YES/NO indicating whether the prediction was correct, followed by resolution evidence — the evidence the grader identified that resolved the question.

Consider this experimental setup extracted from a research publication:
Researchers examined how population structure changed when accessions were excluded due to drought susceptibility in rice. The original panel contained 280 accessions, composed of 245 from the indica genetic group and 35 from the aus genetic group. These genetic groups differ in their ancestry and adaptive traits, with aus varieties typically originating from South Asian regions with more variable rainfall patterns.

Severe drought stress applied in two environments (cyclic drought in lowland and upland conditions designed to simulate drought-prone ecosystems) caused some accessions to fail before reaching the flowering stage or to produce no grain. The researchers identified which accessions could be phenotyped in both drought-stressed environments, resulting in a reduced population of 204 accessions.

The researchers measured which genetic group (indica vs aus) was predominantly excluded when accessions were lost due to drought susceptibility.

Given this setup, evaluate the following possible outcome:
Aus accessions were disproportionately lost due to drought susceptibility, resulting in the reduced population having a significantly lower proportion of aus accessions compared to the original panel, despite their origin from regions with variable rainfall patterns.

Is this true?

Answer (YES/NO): NO